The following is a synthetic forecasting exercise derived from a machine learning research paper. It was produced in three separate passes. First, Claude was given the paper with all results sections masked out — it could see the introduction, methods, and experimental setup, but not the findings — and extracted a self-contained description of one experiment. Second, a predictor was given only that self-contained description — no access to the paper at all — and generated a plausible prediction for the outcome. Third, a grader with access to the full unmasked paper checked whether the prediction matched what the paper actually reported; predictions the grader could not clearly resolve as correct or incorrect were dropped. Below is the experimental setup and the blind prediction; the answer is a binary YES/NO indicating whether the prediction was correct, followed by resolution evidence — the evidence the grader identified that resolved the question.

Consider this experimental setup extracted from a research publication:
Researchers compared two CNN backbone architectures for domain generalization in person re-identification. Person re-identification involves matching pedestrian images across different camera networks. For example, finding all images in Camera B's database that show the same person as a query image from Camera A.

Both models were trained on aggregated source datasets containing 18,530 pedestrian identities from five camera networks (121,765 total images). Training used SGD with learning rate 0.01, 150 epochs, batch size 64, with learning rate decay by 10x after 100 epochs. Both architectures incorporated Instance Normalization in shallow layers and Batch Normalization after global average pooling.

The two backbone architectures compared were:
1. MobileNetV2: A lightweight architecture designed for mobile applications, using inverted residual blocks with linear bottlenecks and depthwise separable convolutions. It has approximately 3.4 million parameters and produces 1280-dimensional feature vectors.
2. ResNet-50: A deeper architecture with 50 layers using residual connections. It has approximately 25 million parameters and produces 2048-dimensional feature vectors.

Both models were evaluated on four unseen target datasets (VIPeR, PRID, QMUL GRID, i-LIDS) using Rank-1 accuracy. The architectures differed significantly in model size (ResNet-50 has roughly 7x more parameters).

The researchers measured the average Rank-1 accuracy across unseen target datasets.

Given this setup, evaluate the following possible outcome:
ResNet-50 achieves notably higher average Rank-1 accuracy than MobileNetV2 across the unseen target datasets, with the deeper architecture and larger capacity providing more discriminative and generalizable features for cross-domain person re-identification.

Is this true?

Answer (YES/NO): YES